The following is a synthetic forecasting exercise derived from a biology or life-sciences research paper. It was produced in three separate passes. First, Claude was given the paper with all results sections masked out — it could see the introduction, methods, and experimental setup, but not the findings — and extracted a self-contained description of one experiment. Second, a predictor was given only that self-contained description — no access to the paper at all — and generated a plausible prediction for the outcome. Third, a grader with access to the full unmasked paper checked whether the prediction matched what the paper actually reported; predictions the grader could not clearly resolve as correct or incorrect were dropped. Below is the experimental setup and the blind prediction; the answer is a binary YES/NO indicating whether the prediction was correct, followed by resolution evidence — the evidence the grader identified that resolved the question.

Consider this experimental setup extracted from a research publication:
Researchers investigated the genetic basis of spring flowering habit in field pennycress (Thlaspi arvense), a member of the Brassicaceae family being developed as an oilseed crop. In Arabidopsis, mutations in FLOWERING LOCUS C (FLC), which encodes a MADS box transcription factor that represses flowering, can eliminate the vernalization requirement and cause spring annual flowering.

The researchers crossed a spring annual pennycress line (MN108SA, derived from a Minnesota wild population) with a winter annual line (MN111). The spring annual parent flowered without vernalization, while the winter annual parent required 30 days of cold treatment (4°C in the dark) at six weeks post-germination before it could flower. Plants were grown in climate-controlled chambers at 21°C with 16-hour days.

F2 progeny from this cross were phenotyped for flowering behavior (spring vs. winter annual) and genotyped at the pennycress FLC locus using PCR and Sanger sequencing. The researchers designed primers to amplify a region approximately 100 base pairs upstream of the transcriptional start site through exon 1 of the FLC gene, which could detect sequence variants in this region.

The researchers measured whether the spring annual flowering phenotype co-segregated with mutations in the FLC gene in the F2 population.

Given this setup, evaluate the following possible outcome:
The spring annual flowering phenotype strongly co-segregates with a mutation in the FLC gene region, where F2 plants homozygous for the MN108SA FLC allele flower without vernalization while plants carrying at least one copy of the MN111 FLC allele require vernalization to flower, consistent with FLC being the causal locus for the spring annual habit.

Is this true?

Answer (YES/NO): YES